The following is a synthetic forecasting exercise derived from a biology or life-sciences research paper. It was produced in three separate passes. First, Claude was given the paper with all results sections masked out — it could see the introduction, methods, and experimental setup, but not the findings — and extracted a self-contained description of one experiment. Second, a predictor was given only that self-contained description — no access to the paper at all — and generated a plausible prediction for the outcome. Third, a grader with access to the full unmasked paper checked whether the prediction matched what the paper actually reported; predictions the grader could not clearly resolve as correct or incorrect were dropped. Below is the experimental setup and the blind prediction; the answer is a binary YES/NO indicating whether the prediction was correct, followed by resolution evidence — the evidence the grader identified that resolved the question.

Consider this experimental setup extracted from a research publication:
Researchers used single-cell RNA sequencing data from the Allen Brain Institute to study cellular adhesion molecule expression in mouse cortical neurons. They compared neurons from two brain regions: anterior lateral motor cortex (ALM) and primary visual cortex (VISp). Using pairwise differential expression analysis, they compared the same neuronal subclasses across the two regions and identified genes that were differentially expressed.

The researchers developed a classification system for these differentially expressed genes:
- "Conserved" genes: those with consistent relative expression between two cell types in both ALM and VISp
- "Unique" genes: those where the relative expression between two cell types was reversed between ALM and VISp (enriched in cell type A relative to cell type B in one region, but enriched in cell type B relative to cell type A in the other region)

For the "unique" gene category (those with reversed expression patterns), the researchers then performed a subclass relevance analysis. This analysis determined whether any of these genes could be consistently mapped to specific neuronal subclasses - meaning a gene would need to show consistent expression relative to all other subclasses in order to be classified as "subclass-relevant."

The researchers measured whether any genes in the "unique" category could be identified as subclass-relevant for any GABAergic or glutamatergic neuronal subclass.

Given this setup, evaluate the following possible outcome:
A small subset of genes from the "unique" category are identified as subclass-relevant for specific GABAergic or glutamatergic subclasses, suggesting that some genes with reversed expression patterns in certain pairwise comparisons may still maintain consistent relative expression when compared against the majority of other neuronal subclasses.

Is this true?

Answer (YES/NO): NO